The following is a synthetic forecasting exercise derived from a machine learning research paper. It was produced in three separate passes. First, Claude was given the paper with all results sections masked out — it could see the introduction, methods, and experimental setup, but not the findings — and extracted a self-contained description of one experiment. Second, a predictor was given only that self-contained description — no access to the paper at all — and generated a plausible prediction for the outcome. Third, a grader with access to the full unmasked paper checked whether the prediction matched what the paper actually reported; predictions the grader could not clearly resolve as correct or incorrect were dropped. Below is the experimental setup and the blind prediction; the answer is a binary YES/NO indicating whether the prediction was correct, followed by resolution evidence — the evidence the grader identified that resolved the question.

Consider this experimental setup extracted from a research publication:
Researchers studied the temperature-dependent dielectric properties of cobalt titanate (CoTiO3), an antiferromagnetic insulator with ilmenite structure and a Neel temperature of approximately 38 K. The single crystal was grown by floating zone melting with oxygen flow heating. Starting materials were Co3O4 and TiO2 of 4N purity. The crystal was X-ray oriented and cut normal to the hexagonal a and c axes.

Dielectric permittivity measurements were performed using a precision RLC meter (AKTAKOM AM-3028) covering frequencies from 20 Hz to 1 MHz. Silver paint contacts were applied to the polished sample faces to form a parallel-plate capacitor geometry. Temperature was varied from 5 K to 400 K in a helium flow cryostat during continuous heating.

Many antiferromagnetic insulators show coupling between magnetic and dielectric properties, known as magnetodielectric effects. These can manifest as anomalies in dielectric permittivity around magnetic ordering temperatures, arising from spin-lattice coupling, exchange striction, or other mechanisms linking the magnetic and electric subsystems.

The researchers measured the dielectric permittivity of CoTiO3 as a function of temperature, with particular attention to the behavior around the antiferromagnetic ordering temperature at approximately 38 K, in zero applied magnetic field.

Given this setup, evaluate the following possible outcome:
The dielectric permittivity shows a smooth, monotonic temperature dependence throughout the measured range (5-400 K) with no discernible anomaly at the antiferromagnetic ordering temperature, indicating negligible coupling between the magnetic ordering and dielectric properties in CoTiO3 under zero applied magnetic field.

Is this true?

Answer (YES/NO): NO